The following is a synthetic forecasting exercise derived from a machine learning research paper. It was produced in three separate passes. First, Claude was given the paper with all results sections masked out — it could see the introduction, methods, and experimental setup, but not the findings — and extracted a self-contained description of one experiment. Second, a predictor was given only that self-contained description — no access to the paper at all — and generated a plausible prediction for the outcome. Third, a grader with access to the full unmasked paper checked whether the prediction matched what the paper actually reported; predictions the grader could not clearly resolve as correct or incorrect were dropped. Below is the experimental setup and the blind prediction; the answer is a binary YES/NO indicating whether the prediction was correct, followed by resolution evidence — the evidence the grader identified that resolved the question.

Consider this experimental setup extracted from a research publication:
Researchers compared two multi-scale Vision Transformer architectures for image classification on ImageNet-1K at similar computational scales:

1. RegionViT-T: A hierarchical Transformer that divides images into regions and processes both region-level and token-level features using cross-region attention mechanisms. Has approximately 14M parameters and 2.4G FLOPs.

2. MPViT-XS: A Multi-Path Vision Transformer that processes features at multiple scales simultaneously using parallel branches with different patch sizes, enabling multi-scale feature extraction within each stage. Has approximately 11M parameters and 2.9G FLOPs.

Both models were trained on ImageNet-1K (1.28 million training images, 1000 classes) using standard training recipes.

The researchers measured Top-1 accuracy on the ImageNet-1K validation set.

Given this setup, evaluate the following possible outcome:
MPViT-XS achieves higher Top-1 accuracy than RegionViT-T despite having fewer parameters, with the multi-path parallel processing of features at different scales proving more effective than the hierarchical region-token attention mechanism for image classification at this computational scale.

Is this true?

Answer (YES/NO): YES